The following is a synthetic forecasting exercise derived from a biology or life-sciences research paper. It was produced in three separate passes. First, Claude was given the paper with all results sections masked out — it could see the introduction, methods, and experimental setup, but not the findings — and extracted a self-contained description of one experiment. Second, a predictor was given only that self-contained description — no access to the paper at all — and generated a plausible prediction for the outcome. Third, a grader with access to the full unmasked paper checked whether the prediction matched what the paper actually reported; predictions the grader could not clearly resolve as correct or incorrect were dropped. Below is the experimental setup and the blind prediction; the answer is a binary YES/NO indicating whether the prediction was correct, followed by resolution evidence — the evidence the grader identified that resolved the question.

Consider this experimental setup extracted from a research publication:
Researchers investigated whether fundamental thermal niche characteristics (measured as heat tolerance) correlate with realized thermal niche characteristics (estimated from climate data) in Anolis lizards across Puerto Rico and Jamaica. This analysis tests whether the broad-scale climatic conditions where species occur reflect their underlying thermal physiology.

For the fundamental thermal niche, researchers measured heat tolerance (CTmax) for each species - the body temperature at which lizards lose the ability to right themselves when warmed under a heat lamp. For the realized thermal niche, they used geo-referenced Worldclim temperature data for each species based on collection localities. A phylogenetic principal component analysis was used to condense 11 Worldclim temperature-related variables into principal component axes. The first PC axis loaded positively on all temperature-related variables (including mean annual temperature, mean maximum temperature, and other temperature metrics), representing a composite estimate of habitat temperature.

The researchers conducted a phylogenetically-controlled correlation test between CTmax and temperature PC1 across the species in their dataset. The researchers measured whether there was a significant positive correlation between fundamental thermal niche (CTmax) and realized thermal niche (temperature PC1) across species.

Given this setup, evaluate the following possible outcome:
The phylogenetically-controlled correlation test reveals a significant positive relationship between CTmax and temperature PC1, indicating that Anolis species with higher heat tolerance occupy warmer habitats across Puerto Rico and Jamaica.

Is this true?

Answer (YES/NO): YES